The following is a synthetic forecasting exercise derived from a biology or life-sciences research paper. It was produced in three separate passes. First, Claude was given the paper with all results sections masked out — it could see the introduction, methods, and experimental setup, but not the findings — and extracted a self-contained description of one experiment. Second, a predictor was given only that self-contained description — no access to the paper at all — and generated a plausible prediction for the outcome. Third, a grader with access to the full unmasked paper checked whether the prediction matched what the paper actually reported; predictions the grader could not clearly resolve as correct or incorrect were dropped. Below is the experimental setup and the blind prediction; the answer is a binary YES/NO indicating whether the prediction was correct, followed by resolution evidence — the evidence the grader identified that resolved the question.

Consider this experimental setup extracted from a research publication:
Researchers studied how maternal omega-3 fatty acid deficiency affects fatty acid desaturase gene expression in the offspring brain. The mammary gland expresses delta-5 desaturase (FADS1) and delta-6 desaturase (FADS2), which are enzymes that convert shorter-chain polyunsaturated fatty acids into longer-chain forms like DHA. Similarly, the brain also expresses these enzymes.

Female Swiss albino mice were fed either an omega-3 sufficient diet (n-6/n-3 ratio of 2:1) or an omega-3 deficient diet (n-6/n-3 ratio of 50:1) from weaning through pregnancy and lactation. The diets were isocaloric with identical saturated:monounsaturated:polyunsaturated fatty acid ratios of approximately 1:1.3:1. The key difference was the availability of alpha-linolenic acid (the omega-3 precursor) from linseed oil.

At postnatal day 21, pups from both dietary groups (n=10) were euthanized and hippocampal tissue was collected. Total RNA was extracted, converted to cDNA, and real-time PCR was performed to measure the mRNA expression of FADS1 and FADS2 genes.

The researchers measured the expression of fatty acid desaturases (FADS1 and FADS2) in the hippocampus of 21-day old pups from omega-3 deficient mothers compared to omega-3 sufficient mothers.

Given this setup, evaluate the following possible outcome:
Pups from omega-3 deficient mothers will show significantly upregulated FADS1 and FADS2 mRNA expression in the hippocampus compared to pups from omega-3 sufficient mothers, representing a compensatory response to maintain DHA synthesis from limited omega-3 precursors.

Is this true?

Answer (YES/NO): YES